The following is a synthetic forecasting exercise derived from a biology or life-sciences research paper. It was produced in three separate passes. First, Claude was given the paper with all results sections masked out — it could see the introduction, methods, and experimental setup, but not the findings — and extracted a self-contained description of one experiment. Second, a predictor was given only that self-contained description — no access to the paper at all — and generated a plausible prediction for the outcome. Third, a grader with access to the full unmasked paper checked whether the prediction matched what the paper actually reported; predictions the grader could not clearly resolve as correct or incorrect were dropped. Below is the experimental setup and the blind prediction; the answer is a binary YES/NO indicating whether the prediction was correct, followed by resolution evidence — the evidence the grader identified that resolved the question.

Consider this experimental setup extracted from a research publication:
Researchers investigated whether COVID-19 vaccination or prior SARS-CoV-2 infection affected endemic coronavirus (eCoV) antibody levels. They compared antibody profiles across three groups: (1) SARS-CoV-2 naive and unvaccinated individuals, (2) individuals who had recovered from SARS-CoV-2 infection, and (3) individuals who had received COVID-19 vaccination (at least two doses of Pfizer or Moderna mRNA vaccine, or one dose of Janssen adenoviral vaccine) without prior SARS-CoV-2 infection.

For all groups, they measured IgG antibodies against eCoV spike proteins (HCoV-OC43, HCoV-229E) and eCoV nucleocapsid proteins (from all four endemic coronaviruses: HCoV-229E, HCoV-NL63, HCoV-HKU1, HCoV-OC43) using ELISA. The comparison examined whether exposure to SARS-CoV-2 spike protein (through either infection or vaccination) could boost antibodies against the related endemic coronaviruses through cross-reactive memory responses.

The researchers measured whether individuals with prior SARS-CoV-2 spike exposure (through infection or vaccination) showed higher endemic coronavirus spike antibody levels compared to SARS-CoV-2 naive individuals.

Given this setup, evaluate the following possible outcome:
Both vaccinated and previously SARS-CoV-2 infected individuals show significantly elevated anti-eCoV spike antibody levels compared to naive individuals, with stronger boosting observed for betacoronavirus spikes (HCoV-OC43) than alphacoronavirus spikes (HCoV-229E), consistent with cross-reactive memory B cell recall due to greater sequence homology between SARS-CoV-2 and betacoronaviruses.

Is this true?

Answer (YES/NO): NO